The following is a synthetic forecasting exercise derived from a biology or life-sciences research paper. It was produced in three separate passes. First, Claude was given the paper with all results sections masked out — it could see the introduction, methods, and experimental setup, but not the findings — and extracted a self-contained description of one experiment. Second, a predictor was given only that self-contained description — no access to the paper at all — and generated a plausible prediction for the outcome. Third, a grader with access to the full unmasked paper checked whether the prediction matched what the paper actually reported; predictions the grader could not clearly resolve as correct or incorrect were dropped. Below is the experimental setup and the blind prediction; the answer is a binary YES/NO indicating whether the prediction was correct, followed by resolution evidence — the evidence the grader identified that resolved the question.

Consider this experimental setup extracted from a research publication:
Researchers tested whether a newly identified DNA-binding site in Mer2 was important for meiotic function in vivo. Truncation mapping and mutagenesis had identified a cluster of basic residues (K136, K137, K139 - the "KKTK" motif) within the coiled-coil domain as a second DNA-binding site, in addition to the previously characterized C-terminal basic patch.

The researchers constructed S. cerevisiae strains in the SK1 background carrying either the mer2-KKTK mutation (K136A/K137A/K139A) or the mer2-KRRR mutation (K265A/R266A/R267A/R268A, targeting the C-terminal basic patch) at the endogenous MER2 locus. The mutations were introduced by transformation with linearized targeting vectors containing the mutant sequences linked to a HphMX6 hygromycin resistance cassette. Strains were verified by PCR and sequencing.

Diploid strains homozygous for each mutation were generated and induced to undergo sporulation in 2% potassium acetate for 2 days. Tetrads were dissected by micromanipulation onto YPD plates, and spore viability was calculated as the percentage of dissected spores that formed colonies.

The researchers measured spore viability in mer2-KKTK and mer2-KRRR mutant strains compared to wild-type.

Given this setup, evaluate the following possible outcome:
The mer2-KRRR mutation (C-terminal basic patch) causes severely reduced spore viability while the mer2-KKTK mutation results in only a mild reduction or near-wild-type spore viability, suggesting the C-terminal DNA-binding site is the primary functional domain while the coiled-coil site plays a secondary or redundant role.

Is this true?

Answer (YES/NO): YES